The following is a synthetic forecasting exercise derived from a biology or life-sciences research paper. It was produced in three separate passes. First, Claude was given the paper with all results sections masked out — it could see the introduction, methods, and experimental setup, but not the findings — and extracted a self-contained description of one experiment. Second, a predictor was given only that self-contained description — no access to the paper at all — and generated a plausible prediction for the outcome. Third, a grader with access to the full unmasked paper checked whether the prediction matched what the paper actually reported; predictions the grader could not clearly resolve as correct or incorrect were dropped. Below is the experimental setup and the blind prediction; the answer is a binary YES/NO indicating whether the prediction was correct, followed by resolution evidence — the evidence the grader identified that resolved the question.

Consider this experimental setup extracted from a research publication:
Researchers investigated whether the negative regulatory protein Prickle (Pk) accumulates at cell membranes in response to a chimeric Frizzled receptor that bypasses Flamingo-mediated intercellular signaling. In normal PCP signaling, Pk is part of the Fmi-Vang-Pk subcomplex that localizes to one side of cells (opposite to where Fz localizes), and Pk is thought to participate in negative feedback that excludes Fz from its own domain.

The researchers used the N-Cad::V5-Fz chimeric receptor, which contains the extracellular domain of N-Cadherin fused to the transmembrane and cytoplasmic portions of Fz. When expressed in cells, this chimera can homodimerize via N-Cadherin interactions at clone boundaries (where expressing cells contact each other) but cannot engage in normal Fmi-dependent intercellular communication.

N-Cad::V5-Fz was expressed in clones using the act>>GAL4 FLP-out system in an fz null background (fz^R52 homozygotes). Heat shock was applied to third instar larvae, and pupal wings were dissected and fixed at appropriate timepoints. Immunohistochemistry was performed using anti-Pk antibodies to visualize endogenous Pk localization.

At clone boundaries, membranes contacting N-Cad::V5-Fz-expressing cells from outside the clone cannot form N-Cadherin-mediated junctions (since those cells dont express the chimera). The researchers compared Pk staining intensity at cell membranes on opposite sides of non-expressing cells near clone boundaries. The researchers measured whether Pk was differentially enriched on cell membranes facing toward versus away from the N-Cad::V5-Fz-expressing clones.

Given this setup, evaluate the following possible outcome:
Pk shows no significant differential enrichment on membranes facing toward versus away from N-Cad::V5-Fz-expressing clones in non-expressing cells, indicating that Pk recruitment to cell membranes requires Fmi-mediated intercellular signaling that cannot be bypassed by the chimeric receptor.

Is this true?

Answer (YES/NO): NO